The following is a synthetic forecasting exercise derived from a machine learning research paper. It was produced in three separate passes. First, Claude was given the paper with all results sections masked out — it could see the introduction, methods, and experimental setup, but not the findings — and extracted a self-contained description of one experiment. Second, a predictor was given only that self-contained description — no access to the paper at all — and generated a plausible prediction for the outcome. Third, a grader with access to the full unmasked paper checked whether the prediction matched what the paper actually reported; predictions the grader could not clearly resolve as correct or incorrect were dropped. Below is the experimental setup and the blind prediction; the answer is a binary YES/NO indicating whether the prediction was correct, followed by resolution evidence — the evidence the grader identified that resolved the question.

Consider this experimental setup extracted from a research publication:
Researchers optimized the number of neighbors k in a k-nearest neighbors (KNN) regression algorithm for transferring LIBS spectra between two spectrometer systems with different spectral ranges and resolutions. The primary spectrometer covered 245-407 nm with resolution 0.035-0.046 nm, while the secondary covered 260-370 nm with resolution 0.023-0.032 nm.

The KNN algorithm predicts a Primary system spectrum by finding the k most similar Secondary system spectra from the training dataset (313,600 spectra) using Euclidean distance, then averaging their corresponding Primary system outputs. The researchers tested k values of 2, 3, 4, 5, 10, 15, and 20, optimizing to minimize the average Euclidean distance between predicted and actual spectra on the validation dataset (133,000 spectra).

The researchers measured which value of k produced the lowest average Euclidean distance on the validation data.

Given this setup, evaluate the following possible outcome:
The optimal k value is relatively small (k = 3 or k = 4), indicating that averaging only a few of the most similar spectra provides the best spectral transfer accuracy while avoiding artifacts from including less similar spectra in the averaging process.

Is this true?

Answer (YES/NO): NO